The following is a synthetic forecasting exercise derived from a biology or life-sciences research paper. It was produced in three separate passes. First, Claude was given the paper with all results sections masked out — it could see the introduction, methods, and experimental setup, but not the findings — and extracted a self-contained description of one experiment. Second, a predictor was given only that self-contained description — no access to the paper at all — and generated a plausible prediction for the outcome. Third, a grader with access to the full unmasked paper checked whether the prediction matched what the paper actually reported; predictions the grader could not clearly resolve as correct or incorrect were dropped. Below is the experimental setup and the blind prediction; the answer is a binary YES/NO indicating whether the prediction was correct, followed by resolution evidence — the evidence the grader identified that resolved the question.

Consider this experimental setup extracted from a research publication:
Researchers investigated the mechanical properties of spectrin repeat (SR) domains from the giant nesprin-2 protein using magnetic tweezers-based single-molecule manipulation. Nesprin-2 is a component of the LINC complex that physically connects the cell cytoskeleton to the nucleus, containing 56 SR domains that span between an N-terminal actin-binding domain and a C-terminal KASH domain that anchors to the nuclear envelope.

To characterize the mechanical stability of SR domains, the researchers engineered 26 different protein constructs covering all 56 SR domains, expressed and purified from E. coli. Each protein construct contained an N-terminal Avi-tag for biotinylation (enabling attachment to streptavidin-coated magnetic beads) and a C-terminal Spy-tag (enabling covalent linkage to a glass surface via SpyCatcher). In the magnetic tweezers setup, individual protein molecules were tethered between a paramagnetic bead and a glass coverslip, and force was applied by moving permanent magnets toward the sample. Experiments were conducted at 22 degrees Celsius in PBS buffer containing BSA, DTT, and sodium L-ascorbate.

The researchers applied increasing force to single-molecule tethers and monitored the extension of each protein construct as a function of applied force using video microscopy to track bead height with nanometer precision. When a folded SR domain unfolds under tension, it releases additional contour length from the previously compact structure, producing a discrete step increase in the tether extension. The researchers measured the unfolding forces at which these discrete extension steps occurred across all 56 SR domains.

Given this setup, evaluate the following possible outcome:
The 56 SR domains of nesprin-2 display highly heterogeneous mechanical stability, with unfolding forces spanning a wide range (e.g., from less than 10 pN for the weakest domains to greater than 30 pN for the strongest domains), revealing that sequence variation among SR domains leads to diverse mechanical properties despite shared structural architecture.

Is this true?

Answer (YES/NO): NO